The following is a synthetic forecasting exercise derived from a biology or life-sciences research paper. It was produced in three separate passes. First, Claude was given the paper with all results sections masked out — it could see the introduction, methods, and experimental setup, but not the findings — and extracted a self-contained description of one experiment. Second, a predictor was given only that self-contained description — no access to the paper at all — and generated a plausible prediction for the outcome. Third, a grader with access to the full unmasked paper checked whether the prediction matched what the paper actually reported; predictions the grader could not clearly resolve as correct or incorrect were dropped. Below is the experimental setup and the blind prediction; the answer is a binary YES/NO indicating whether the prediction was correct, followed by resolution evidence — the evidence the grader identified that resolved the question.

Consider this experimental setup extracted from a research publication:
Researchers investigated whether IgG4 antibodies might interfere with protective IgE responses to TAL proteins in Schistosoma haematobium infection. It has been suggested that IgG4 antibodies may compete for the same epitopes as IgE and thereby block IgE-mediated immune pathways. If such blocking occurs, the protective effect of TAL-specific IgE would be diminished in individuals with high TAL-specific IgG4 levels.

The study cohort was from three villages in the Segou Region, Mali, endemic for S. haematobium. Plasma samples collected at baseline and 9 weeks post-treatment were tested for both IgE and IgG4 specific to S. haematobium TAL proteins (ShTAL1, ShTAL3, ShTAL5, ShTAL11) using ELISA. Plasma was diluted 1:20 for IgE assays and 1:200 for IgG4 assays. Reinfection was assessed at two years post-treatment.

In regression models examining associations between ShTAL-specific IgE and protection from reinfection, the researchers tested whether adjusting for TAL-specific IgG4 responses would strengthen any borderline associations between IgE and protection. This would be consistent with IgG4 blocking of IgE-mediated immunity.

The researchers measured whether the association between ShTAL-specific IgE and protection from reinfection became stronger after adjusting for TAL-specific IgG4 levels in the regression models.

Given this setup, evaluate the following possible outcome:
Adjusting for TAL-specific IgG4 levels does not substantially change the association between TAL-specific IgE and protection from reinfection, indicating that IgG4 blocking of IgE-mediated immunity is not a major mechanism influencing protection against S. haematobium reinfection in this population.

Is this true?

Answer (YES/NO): YES